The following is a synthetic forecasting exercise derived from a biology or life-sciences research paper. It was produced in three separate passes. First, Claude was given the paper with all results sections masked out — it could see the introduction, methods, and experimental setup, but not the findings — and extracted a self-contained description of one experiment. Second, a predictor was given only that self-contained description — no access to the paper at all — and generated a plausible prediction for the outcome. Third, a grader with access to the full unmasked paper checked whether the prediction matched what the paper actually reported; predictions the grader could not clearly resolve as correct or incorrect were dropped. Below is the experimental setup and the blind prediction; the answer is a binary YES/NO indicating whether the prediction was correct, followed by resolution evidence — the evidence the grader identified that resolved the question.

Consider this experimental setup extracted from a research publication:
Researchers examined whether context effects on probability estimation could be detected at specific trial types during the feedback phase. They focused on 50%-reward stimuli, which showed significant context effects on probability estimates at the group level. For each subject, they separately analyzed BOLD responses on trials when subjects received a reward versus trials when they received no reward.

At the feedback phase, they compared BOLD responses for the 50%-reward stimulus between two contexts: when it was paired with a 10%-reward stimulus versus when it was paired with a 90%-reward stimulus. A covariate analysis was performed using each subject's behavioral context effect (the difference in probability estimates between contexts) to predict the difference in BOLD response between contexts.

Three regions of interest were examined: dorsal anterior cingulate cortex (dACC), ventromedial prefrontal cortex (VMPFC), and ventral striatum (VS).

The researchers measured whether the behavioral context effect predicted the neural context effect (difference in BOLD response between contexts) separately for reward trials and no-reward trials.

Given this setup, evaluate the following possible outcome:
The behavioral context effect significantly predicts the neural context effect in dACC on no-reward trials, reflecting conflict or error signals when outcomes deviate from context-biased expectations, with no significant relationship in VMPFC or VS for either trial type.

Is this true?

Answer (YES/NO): NO